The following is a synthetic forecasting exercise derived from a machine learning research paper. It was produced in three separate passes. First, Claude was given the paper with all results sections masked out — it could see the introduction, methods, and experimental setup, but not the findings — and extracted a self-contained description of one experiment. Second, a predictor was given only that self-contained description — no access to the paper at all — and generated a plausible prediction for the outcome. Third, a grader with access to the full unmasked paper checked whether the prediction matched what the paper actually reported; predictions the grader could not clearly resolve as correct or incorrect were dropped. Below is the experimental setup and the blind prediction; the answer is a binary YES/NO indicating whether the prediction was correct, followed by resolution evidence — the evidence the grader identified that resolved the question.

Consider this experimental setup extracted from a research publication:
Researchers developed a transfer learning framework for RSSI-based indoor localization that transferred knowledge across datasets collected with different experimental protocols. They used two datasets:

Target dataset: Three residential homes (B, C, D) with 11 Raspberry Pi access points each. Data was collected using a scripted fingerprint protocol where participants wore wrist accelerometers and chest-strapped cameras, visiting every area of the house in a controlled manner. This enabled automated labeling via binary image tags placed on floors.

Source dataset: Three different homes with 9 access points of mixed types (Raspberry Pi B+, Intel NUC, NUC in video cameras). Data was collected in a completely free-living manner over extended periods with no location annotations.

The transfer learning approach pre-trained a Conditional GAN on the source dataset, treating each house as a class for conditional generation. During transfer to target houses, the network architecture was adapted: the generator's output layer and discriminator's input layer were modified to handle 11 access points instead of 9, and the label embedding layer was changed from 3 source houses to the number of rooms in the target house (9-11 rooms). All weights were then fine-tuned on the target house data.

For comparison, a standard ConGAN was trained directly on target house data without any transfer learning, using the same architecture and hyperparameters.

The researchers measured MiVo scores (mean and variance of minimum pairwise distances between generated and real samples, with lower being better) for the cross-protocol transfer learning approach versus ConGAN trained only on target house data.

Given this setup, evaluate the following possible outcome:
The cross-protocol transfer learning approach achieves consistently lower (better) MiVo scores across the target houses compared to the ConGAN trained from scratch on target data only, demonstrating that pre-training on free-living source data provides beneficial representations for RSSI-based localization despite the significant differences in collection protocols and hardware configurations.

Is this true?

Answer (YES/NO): NO